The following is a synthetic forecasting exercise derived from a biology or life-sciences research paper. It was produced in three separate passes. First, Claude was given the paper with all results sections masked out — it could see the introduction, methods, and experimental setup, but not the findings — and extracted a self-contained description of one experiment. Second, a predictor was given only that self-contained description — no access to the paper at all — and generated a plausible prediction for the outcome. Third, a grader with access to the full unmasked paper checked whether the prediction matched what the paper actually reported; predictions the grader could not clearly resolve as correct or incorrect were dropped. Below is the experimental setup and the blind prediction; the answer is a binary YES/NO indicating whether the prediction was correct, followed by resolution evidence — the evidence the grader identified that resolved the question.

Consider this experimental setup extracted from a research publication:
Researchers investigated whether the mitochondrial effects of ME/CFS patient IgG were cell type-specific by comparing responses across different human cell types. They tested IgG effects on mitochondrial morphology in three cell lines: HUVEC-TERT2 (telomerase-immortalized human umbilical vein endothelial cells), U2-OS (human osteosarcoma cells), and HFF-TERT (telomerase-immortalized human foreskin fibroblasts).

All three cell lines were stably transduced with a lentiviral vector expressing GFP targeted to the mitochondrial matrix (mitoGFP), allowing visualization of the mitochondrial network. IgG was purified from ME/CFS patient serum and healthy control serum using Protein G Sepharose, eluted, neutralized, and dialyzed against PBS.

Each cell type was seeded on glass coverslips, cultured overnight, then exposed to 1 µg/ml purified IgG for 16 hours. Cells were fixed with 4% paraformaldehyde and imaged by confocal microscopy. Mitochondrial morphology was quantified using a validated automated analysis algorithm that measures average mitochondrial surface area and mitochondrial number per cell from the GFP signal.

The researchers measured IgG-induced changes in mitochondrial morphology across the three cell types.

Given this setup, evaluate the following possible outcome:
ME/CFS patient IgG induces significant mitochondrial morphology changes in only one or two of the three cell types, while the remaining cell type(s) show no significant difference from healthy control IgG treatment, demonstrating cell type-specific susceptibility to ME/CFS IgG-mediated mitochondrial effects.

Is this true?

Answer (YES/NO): YES